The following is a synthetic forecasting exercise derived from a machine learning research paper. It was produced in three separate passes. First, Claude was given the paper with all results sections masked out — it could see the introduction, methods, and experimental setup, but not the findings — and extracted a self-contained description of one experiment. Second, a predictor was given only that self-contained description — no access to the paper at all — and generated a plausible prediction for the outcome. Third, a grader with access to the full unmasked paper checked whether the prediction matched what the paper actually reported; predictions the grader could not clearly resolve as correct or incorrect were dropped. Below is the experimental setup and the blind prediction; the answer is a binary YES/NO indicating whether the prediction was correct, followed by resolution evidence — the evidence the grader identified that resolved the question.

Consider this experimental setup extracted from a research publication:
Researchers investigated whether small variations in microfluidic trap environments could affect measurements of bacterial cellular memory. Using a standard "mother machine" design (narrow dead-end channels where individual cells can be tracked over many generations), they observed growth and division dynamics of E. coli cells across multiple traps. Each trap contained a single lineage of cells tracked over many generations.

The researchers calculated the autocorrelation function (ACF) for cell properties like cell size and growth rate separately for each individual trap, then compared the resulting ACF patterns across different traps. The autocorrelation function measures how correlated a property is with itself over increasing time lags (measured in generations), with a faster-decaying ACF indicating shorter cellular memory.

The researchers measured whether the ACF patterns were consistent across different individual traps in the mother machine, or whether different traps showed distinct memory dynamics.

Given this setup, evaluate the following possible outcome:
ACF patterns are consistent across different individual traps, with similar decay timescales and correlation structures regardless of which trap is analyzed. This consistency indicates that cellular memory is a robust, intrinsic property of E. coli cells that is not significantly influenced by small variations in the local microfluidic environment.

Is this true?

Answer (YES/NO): NO